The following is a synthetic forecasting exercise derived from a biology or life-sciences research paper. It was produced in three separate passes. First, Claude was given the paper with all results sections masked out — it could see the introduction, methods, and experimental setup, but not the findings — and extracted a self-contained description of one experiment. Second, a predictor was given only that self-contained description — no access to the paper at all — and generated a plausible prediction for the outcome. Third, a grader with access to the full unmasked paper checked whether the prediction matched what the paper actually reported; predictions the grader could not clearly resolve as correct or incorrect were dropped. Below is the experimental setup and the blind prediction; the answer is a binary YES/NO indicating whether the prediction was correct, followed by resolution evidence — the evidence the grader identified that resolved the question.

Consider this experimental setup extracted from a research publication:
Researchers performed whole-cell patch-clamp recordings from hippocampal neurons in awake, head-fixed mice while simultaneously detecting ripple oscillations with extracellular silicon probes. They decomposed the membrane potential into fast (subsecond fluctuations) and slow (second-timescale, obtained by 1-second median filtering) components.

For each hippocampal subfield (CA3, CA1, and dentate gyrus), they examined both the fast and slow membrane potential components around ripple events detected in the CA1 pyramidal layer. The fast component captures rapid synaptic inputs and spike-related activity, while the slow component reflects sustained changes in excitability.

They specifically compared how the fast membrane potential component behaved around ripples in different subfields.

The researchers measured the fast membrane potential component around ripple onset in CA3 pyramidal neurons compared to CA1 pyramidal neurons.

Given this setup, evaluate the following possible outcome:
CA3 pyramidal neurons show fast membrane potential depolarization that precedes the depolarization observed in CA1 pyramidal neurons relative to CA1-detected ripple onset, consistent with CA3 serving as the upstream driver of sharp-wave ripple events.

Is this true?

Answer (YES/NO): NO